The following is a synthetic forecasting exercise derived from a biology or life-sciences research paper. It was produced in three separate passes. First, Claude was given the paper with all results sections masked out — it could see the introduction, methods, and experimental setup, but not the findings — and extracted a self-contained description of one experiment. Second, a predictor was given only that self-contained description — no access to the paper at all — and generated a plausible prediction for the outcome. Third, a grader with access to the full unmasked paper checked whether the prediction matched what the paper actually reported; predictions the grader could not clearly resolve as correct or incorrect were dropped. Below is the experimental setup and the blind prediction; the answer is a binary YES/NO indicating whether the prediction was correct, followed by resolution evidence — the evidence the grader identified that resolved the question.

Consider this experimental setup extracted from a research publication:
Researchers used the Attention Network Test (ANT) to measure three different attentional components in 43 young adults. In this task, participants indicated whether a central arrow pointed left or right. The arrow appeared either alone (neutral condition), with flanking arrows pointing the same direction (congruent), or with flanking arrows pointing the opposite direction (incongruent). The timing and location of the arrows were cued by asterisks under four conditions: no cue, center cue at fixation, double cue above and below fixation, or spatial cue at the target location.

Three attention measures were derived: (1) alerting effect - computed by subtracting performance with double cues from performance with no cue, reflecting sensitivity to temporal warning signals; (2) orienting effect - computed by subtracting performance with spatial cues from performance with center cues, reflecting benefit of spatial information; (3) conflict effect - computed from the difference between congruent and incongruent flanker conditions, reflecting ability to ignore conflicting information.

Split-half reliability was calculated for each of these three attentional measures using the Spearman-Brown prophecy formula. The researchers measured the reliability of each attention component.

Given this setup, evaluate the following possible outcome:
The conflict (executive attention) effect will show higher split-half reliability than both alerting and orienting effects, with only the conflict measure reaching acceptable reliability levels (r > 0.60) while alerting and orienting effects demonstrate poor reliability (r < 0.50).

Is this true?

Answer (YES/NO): NO